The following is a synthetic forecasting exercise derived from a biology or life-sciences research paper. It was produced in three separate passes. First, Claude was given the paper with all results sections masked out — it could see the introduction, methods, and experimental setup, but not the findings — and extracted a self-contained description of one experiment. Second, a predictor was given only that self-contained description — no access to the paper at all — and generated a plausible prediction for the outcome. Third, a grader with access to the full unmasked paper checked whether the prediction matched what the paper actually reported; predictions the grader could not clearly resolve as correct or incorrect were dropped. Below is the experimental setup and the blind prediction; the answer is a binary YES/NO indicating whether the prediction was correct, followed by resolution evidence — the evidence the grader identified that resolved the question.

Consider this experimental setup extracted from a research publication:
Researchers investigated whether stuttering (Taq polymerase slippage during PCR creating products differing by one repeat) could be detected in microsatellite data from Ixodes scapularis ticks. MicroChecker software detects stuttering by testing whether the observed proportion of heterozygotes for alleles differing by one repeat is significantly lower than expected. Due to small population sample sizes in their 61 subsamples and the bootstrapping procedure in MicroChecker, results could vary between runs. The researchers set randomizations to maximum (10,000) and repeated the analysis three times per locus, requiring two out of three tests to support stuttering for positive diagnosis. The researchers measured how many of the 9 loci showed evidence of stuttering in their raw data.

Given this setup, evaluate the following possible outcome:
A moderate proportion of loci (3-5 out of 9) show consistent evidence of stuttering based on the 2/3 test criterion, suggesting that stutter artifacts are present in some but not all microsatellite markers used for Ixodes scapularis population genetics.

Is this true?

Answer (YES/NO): YES